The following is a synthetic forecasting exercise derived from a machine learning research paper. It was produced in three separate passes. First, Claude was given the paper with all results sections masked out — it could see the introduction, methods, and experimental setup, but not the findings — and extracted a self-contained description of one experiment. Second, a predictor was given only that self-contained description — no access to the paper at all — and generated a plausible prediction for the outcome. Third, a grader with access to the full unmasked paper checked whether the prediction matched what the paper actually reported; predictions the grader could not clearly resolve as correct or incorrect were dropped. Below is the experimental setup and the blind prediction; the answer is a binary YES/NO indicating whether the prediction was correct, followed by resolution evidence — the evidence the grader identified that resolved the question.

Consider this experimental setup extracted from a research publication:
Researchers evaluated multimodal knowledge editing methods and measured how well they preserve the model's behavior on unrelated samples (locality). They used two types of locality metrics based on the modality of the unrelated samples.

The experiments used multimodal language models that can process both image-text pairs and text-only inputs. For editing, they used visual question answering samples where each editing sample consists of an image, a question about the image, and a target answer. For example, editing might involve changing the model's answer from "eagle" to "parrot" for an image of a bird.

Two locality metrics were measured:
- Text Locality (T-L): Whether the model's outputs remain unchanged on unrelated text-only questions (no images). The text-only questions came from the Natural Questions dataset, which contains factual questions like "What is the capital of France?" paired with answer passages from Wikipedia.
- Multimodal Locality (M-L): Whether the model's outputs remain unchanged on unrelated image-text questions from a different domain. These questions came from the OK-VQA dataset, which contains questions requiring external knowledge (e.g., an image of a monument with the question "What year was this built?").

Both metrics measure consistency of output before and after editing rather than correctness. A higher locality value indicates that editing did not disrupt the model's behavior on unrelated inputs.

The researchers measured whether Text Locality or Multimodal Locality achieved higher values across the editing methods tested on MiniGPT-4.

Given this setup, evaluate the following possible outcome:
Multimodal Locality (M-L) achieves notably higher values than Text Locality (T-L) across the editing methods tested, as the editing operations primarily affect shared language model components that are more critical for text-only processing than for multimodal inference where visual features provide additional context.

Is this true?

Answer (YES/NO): NO